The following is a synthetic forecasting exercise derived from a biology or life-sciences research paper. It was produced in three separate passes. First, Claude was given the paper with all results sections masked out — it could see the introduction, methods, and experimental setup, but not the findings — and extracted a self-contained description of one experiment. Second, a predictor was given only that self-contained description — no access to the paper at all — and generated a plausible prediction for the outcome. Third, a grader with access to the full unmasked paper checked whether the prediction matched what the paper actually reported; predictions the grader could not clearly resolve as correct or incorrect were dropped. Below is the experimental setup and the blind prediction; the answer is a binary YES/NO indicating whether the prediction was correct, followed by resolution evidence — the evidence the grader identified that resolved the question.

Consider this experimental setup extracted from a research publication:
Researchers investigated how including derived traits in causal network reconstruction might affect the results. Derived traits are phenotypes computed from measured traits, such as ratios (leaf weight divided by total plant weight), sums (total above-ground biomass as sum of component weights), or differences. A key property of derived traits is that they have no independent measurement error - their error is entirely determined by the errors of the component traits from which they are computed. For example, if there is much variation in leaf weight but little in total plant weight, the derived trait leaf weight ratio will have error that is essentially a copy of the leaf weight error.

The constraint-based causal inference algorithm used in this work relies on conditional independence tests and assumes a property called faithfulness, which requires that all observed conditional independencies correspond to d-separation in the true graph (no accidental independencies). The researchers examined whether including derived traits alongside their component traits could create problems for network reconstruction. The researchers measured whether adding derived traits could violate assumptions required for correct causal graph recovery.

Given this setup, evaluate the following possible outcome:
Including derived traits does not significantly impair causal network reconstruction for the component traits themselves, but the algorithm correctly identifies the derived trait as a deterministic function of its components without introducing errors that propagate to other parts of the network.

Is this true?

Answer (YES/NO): NO